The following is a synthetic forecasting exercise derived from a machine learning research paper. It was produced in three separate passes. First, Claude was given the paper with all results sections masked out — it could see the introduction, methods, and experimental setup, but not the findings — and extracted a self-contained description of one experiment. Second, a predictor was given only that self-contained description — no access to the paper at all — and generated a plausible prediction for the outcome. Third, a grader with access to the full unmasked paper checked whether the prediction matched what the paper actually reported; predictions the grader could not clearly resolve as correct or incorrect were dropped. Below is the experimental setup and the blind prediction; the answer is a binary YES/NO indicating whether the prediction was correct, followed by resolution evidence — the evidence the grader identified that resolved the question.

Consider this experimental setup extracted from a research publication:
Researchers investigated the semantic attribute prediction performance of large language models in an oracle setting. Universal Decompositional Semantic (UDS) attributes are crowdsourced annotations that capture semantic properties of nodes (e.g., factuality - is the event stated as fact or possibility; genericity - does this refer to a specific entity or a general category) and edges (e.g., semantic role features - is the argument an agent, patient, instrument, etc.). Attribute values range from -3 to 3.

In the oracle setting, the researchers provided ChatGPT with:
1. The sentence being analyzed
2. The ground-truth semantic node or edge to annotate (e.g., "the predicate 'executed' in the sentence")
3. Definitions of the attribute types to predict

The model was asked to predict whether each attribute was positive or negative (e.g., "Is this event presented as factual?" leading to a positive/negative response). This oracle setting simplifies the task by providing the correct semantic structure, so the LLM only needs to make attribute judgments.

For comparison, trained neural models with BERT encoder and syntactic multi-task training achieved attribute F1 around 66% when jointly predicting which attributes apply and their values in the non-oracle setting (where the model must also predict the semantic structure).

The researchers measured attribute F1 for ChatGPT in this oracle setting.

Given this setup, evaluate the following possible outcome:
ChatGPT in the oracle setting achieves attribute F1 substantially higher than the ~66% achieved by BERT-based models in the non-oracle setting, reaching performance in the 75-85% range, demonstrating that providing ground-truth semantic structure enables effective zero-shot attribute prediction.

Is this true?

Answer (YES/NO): YES